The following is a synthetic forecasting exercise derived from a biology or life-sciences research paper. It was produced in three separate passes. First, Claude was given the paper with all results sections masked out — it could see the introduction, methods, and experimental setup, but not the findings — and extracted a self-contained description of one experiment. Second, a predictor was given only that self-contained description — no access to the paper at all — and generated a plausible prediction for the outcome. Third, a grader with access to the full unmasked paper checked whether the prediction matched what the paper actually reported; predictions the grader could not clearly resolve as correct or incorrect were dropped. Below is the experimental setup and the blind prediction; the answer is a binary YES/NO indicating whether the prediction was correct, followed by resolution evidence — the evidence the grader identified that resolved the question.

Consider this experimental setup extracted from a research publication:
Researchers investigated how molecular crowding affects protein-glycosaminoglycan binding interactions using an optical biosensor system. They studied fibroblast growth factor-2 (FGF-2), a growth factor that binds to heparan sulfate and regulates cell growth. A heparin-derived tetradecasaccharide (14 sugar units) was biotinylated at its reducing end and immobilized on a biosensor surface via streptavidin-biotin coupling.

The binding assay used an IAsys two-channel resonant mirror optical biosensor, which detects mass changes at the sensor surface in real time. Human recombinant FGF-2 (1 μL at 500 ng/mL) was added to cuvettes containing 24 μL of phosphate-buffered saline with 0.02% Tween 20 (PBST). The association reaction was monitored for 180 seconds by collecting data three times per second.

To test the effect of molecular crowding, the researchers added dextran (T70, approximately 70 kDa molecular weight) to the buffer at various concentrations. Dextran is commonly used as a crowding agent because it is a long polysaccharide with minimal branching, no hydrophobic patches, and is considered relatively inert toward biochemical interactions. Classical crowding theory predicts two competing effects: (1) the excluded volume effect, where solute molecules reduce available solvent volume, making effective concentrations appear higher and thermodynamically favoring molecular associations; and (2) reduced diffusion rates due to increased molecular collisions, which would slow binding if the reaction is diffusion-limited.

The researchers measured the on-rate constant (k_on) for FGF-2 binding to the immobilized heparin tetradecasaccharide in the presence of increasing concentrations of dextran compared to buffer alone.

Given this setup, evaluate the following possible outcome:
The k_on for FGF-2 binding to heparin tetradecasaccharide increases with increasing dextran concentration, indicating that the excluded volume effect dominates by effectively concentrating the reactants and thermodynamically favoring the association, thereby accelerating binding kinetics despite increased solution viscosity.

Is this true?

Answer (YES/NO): NO